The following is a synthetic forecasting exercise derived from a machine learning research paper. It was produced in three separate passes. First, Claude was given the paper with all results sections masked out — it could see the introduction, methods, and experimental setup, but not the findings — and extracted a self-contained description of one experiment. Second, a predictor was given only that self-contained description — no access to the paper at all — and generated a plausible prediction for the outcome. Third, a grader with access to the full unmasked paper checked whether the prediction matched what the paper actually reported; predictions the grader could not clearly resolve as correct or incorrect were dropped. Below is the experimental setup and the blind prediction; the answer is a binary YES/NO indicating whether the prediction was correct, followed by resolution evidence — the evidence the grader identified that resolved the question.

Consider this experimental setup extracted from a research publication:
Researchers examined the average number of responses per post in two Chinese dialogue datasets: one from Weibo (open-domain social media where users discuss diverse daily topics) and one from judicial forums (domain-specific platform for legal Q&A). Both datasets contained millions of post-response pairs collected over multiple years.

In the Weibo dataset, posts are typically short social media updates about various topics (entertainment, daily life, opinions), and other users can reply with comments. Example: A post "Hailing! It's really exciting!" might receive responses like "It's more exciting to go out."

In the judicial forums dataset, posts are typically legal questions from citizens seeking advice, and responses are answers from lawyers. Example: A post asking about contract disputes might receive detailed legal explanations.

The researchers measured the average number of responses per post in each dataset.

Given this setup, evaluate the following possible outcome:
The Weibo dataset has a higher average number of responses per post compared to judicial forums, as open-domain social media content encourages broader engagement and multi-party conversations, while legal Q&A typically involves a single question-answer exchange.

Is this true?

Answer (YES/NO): YES